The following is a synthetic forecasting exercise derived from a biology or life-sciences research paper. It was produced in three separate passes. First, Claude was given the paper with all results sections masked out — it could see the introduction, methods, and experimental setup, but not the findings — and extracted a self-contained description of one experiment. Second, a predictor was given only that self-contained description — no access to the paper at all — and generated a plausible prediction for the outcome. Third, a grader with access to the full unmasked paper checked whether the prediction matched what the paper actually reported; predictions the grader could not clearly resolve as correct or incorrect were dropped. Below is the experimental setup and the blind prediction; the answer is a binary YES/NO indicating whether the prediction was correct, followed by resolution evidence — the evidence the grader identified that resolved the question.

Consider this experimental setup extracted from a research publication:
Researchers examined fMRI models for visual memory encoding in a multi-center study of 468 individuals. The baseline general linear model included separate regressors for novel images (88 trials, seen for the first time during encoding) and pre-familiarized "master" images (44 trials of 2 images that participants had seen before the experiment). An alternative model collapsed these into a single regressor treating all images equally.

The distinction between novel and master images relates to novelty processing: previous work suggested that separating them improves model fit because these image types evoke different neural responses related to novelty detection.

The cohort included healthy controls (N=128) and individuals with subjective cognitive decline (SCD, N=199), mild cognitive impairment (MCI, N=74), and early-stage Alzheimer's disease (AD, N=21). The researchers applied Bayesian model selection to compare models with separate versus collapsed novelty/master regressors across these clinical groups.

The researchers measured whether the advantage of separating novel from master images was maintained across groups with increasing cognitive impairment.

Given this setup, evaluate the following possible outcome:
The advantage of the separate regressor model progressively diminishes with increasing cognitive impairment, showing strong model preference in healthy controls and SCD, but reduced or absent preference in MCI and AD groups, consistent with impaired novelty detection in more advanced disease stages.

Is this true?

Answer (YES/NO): YES